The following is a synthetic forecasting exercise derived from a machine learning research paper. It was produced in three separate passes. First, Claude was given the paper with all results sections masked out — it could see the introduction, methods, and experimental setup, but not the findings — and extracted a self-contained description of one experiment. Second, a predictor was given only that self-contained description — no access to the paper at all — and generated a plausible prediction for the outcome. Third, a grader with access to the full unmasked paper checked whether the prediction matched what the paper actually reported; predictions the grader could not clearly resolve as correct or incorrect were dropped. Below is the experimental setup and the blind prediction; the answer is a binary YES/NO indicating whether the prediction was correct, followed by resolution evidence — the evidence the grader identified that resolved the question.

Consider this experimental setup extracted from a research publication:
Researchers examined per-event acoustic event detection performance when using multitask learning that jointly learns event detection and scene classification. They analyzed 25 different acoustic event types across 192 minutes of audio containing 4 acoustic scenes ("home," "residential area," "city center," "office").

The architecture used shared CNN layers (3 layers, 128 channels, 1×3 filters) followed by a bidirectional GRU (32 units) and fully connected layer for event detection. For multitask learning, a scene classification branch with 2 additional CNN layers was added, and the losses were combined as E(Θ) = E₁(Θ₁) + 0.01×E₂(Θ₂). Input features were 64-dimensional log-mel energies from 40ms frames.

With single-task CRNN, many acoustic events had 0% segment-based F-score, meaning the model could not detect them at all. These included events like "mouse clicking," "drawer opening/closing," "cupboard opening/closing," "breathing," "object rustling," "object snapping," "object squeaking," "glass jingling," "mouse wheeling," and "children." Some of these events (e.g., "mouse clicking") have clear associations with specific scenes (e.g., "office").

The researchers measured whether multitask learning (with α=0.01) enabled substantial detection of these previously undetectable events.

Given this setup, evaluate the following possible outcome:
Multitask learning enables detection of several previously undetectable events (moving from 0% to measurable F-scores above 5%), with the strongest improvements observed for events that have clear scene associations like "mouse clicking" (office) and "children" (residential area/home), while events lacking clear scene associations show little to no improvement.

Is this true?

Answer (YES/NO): NO